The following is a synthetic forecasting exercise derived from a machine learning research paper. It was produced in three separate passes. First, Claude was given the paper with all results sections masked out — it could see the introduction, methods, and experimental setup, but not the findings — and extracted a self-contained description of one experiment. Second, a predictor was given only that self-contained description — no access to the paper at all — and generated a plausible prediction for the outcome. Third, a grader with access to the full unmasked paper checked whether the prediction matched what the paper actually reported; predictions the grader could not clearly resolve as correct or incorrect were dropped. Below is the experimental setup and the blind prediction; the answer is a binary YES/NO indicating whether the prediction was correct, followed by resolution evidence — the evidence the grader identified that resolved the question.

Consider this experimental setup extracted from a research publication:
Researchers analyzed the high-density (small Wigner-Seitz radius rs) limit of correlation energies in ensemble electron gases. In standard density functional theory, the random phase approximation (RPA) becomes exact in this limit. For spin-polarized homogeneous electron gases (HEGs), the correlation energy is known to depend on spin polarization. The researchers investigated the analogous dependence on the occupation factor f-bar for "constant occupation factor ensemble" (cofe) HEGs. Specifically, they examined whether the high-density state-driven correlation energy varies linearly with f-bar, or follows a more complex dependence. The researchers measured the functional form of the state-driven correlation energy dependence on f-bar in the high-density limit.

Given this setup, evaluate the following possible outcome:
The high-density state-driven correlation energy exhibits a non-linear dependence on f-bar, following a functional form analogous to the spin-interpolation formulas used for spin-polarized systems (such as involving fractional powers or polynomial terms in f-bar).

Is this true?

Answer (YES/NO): NO